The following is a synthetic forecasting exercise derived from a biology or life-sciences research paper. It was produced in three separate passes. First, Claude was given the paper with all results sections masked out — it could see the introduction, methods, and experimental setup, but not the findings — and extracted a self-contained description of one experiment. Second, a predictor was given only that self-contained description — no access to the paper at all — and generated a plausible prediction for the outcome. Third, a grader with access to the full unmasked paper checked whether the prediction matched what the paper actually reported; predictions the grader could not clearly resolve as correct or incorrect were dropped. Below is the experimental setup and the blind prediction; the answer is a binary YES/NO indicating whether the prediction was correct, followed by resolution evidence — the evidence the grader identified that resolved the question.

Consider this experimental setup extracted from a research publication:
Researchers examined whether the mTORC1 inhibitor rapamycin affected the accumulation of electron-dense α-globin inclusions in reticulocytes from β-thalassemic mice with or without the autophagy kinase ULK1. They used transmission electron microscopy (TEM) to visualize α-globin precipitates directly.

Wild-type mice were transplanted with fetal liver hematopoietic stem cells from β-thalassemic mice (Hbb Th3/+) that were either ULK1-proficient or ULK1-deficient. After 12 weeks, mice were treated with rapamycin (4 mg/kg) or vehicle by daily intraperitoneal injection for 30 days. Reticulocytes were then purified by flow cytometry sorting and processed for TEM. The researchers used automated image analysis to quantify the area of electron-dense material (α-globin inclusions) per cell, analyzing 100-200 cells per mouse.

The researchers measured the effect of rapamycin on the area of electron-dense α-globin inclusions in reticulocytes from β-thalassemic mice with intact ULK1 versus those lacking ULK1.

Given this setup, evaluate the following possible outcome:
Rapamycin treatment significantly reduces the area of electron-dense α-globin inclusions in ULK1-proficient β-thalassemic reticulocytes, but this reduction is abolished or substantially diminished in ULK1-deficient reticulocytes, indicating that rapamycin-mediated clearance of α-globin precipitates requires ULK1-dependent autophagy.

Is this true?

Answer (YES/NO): YES